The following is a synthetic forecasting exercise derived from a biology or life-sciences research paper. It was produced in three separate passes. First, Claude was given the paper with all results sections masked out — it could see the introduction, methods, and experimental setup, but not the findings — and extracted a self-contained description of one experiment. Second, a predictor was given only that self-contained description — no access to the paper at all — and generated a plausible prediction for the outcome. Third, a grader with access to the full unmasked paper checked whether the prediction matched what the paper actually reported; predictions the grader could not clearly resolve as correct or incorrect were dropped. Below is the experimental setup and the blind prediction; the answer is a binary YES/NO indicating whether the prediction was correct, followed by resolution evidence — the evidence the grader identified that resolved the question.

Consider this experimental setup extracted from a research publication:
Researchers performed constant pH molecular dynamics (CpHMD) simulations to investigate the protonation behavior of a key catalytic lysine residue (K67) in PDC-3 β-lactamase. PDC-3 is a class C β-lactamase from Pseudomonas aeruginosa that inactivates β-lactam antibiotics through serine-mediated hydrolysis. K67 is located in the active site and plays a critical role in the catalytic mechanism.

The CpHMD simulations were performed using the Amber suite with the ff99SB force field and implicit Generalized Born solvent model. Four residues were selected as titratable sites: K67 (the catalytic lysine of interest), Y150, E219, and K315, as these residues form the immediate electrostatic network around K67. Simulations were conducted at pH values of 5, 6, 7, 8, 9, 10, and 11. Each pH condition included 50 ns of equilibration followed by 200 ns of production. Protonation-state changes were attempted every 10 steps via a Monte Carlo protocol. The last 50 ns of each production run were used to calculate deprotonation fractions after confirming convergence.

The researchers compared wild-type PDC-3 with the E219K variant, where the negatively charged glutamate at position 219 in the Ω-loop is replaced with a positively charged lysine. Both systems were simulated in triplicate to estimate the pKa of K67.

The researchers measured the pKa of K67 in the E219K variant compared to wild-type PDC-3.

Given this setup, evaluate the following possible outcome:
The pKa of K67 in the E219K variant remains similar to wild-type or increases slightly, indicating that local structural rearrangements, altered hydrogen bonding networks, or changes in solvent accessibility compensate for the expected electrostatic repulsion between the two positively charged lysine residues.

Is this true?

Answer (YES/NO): NO